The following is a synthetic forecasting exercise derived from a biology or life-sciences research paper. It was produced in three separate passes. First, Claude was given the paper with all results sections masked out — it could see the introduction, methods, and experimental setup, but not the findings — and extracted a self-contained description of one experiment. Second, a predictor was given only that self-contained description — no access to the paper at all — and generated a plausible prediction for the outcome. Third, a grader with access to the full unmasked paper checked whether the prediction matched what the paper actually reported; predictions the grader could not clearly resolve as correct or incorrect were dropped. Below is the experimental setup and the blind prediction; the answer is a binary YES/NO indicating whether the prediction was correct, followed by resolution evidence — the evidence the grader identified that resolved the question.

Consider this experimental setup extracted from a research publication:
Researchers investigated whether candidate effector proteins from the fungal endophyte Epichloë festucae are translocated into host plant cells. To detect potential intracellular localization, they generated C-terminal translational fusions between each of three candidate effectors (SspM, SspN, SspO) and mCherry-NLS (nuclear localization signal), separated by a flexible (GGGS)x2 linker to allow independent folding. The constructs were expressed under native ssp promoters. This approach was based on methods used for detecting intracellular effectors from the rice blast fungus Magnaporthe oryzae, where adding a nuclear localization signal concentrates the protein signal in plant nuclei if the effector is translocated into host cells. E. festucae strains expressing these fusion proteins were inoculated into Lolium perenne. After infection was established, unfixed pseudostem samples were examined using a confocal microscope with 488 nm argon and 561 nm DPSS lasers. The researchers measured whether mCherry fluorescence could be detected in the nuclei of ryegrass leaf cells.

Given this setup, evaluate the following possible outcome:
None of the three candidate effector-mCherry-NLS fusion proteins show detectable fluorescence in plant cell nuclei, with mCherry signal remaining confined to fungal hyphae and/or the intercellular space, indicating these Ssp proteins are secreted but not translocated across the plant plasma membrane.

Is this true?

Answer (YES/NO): YES